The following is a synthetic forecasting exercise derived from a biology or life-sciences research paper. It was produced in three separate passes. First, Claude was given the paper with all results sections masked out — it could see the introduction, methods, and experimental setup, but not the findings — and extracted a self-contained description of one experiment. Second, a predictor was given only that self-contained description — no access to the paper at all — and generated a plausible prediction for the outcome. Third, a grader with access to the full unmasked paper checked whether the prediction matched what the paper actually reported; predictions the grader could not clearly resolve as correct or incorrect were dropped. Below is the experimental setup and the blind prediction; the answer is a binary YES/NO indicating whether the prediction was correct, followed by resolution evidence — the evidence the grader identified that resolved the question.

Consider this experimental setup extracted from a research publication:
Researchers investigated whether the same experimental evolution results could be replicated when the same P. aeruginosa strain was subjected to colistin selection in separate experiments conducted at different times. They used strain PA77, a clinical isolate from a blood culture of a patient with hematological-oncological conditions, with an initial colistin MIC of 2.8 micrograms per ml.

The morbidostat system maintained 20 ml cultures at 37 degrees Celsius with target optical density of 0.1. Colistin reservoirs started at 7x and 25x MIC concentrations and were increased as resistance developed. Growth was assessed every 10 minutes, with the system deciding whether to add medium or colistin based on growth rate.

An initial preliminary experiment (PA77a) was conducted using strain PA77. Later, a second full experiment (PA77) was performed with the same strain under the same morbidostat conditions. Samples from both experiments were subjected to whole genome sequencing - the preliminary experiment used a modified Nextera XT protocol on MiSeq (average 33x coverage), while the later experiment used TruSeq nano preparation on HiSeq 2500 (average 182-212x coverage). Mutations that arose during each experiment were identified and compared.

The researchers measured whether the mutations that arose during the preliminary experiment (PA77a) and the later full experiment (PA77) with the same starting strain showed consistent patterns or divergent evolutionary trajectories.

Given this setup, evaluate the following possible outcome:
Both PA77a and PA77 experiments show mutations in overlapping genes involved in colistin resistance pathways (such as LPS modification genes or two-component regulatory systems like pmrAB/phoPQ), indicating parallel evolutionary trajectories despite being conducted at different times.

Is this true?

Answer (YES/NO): YES